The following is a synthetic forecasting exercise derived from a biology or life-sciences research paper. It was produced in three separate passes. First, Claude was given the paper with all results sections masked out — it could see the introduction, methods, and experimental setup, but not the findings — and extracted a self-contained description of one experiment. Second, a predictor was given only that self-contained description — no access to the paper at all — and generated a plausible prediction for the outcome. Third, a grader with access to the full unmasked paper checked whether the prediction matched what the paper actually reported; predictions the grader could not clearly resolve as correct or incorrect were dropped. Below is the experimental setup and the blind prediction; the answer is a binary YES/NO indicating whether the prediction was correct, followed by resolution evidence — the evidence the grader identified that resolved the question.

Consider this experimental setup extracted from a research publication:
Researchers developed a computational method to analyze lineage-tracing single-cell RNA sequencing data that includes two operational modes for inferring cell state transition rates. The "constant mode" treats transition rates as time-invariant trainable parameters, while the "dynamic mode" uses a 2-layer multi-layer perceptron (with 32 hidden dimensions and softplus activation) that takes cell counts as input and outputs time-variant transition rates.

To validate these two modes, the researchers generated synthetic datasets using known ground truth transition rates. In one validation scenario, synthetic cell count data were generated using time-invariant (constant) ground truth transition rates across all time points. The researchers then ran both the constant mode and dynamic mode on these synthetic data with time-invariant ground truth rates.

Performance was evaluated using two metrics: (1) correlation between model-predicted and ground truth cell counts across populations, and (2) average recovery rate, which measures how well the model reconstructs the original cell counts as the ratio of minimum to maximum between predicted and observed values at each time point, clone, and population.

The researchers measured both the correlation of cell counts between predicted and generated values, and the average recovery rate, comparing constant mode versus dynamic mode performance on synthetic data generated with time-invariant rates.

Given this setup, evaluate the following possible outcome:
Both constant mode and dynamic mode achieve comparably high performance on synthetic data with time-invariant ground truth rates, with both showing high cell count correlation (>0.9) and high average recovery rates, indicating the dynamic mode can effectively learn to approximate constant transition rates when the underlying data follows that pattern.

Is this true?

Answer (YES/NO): NO